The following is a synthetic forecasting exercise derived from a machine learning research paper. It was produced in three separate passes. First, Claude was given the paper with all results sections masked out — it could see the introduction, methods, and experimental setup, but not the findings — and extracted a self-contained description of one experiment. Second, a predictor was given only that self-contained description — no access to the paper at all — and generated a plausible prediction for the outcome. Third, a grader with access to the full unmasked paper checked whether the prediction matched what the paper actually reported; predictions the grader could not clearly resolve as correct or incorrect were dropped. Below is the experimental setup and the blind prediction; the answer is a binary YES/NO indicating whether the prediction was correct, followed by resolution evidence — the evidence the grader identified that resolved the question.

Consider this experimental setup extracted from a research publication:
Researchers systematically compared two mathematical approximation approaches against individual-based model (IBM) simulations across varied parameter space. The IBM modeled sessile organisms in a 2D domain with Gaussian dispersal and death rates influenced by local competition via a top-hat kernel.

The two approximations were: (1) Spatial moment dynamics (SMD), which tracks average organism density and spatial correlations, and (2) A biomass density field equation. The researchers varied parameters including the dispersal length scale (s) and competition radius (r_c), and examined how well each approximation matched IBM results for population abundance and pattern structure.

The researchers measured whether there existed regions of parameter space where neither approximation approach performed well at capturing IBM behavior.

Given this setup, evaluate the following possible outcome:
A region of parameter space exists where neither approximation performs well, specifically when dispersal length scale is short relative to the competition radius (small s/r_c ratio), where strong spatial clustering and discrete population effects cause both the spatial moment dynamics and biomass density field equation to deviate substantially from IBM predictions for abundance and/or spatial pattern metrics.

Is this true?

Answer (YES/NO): YES